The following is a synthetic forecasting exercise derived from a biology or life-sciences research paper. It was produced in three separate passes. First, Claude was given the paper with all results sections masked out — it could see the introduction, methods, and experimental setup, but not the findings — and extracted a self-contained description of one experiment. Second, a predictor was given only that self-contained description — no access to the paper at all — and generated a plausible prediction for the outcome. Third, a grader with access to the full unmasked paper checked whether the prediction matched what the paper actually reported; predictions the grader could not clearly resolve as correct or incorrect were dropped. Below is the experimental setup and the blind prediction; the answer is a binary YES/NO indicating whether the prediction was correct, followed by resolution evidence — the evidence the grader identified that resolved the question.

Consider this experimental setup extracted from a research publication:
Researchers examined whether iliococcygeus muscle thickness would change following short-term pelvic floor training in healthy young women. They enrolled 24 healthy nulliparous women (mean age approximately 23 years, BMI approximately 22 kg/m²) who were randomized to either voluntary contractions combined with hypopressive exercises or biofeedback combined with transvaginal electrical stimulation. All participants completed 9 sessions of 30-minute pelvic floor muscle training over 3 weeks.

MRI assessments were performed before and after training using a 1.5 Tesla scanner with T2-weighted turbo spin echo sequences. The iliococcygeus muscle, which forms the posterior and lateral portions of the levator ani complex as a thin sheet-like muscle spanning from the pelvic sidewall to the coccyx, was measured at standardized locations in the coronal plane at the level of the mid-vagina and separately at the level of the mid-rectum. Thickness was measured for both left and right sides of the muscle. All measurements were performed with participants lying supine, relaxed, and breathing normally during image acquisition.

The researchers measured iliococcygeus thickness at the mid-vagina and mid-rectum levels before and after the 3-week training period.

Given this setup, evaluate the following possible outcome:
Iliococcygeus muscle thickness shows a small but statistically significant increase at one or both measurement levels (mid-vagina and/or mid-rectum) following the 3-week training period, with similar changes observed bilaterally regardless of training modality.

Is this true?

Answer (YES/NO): NO